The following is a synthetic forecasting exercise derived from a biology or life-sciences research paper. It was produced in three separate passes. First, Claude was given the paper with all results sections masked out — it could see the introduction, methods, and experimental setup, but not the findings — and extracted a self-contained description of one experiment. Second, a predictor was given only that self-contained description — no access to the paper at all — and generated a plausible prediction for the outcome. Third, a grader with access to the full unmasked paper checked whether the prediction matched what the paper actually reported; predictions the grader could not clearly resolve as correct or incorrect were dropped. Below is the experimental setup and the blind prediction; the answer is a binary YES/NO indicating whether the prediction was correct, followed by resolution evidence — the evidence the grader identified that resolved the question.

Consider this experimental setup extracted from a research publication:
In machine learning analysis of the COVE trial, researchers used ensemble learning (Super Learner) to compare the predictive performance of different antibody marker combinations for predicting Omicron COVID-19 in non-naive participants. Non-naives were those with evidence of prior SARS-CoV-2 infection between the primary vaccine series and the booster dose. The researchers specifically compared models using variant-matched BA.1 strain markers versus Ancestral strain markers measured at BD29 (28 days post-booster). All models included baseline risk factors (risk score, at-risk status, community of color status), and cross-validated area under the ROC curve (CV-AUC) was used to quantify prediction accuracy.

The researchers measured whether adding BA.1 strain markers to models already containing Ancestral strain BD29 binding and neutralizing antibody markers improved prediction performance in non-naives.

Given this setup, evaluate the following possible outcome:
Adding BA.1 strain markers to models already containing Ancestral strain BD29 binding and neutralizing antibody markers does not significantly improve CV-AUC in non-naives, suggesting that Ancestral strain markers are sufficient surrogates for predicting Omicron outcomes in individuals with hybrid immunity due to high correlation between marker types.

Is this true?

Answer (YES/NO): YES